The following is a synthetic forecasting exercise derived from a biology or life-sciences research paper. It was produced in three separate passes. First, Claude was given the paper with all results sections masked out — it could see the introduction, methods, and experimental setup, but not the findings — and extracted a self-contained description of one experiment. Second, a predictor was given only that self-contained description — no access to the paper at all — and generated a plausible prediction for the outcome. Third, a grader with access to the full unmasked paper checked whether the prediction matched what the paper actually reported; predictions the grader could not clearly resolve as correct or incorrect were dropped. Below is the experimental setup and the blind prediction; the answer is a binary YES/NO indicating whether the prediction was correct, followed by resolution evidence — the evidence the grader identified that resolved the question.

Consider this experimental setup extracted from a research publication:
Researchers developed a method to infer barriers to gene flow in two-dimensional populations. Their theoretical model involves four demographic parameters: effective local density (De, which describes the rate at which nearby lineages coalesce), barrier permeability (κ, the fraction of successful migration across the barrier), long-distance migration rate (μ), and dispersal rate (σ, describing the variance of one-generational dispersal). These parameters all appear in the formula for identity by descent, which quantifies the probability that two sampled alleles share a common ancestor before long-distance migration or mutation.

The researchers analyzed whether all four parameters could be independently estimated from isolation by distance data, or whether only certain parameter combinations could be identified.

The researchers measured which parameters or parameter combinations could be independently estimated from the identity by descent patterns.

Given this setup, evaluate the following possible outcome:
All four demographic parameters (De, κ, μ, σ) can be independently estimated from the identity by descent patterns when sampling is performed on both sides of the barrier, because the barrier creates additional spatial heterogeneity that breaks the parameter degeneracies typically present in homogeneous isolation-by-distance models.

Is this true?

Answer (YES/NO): NO